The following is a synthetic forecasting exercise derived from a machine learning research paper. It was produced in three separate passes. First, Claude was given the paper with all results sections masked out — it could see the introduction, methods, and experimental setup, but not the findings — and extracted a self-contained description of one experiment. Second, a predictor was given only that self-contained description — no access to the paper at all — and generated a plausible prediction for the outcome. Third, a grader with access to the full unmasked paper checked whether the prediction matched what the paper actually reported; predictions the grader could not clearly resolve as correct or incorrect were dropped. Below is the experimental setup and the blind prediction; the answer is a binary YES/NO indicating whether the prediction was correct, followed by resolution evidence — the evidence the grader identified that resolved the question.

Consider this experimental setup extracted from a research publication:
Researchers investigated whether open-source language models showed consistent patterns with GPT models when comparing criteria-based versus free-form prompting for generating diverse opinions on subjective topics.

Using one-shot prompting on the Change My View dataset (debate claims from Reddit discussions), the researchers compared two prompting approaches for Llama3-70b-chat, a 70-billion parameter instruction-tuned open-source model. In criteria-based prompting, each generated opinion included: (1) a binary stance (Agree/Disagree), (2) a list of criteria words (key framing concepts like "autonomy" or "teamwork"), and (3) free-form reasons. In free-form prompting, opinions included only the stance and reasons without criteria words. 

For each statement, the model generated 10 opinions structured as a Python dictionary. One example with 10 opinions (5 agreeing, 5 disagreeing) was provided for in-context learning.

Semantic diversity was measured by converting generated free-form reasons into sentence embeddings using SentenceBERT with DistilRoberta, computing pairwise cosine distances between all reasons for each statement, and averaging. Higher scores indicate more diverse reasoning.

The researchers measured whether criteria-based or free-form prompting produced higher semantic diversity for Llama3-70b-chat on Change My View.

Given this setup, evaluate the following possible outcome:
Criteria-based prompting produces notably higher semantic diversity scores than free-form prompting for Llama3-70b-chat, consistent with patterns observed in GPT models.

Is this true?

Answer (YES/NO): NO